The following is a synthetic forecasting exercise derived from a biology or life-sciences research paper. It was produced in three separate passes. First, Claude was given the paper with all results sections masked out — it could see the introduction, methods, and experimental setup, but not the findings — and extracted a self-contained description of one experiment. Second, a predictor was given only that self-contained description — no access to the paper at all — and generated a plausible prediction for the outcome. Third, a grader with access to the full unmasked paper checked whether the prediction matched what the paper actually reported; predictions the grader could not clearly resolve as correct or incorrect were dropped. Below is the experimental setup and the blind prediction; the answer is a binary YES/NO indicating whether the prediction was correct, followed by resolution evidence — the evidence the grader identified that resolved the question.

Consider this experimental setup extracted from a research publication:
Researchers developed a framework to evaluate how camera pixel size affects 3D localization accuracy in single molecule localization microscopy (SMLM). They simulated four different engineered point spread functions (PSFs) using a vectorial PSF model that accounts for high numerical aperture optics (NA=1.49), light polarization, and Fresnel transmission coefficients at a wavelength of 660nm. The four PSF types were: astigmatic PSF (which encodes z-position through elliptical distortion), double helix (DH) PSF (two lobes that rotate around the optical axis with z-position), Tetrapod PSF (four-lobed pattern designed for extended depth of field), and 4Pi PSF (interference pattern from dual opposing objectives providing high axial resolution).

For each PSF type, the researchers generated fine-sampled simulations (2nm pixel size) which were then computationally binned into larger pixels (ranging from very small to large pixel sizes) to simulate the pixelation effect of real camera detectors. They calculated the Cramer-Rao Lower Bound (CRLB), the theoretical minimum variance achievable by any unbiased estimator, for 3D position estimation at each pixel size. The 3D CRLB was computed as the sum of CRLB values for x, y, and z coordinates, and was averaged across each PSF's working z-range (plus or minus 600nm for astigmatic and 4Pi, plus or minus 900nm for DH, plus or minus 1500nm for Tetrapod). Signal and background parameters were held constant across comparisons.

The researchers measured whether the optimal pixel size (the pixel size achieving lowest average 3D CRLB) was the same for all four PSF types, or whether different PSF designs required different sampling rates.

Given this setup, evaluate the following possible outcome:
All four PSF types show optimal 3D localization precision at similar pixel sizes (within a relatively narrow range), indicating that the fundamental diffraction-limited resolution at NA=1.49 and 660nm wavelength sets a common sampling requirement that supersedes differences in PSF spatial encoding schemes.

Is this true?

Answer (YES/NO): NO